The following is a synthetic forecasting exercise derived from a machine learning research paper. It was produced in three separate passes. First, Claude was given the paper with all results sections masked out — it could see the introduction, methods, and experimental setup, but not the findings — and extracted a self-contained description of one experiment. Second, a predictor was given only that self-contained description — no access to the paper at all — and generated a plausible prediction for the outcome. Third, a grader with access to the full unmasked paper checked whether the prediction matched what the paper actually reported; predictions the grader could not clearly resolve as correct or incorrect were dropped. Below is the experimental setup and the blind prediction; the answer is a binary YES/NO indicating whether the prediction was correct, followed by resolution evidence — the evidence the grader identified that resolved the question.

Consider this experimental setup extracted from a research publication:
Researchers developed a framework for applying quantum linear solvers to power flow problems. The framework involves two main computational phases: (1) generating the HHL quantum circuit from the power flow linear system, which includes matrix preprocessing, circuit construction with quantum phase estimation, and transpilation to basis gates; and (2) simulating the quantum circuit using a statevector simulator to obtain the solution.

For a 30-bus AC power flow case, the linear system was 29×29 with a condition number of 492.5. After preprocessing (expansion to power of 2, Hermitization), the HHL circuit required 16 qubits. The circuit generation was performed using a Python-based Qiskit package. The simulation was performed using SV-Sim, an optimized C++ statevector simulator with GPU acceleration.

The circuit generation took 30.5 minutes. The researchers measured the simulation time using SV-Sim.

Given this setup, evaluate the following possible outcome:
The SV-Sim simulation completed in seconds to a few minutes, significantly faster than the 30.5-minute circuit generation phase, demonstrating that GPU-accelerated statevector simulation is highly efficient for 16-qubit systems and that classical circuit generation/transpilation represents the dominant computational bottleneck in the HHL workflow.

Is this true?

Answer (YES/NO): YES